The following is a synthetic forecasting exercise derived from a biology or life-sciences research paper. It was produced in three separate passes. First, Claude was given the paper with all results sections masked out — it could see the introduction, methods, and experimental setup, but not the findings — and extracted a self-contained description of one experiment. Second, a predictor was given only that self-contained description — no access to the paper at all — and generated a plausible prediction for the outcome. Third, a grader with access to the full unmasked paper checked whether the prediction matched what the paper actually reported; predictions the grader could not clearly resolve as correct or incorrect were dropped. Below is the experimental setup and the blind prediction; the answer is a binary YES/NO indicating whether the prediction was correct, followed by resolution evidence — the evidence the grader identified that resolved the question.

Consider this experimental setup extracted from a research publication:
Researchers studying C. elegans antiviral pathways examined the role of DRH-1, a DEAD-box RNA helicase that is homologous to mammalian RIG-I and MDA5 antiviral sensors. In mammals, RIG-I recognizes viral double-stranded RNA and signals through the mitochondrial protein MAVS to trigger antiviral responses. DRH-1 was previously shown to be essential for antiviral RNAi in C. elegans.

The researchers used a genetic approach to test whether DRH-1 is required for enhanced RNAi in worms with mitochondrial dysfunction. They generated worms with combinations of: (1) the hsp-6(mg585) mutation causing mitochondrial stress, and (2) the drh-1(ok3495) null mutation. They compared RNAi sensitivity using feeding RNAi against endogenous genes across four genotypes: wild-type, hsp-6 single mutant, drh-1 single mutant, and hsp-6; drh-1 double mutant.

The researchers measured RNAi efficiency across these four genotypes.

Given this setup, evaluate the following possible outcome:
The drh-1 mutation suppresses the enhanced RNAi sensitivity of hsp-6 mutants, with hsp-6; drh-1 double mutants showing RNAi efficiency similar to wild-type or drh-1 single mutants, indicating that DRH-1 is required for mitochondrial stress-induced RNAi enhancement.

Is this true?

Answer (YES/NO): YES